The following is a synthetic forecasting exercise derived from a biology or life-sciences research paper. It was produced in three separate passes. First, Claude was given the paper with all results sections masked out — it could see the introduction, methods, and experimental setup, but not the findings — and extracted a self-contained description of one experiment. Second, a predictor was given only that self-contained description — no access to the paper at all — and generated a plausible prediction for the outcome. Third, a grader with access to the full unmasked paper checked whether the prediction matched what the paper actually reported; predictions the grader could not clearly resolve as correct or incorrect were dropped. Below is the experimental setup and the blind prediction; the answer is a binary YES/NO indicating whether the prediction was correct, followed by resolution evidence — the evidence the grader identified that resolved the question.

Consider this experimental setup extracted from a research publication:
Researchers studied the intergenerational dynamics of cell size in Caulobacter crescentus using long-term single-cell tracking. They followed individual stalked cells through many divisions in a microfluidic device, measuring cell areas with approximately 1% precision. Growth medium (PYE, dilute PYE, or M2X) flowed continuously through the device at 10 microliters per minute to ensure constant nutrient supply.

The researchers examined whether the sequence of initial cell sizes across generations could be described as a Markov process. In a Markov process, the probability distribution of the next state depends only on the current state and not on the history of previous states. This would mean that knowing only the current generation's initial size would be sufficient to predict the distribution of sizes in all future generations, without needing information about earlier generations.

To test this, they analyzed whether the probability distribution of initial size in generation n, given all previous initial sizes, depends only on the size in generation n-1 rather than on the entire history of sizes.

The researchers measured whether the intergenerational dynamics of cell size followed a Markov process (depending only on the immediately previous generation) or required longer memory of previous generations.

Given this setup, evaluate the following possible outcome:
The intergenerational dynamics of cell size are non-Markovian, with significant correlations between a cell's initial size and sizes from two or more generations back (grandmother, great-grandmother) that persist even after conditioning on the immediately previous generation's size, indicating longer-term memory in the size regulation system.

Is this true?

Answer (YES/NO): NO